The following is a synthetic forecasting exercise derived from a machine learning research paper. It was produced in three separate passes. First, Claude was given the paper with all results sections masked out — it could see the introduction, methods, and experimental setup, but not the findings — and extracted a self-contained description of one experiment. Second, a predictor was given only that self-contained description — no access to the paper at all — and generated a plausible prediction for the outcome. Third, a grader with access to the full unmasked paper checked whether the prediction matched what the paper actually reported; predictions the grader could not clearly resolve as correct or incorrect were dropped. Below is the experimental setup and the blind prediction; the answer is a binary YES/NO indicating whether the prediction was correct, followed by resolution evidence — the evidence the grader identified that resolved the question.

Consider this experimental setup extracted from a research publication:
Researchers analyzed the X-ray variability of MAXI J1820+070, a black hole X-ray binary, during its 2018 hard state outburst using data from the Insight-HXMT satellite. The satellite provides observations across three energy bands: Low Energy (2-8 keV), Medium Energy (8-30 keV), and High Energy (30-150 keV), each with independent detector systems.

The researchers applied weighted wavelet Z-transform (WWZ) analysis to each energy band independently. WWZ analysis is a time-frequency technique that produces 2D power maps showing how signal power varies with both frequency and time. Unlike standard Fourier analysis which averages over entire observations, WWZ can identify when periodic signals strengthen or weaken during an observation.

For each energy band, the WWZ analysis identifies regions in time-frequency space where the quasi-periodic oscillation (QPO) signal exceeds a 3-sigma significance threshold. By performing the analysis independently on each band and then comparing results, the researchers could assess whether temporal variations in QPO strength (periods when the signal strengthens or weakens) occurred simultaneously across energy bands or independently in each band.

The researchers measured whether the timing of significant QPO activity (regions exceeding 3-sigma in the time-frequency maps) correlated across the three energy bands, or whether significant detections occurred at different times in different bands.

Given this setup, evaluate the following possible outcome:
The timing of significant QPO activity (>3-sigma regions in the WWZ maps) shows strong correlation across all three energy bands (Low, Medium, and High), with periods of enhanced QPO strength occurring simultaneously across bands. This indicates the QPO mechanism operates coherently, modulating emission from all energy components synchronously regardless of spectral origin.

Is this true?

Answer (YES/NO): YES